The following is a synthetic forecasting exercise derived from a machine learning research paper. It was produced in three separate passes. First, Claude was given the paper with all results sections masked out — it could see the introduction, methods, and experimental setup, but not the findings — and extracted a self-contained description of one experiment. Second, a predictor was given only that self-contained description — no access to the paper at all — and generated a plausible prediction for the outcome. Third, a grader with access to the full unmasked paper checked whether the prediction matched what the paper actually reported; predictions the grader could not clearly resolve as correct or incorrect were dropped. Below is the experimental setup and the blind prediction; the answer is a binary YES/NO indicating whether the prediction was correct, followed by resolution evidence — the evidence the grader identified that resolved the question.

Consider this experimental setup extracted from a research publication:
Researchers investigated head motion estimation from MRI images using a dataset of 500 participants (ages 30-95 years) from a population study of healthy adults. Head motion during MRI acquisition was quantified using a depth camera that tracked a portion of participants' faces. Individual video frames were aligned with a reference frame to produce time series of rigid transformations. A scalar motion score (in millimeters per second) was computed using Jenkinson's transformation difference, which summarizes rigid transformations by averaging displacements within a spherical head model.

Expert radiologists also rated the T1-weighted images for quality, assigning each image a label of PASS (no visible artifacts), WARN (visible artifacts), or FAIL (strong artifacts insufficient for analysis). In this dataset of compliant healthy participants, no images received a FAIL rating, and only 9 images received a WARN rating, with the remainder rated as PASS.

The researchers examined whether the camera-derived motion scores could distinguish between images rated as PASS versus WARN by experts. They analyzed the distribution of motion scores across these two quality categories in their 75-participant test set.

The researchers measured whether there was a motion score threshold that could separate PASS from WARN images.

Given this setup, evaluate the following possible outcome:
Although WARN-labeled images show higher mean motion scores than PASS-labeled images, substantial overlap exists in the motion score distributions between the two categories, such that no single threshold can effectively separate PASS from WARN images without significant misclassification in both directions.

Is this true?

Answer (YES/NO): YES